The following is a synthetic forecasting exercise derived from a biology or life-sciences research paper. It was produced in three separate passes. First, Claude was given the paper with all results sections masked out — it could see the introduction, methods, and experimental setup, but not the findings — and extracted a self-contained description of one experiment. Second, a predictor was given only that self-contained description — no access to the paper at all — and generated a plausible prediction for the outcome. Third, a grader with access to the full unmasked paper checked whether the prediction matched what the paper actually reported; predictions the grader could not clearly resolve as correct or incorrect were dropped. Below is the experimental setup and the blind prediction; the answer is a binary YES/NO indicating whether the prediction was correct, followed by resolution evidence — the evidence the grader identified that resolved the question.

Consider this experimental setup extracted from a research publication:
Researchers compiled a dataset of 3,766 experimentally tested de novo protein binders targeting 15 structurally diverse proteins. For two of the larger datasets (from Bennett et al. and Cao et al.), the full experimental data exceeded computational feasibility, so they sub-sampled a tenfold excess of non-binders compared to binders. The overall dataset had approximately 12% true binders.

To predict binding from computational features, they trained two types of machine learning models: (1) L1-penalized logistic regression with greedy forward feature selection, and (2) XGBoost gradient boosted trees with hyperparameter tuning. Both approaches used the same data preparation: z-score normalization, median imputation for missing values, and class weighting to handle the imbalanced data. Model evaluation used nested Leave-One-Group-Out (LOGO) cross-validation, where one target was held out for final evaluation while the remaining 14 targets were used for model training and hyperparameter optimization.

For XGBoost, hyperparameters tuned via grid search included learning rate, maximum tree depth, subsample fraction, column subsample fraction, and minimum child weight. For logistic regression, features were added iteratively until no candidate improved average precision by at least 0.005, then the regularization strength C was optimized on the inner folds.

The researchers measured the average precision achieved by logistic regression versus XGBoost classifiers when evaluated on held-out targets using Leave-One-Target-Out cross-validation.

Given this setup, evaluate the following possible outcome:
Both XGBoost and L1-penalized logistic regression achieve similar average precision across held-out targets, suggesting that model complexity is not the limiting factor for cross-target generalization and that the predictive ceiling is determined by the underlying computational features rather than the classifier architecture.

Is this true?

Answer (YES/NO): YES